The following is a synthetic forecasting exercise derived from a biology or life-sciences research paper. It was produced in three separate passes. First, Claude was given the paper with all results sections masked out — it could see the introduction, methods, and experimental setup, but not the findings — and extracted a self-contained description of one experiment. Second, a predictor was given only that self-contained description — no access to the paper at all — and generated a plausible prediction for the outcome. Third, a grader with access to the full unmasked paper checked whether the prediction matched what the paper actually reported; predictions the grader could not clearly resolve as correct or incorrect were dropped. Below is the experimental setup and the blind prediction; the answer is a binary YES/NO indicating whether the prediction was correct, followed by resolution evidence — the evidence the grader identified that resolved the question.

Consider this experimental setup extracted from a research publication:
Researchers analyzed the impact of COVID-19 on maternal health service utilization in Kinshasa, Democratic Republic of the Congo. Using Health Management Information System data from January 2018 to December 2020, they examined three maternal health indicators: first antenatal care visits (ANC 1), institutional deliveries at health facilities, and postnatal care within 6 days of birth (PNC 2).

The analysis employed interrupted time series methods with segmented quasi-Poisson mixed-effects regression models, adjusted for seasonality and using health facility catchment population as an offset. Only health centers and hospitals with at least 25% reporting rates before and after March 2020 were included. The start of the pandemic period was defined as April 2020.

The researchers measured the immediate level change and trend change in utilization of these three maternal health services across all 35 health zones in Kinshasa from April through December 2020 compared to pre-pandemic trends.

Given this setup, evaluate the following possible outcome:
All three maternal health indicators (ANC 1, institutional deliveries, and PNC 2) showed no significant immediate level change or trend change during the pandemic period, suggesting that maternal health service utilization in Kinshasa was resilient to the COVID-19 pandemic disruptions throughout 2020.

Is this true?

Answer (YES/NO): NO